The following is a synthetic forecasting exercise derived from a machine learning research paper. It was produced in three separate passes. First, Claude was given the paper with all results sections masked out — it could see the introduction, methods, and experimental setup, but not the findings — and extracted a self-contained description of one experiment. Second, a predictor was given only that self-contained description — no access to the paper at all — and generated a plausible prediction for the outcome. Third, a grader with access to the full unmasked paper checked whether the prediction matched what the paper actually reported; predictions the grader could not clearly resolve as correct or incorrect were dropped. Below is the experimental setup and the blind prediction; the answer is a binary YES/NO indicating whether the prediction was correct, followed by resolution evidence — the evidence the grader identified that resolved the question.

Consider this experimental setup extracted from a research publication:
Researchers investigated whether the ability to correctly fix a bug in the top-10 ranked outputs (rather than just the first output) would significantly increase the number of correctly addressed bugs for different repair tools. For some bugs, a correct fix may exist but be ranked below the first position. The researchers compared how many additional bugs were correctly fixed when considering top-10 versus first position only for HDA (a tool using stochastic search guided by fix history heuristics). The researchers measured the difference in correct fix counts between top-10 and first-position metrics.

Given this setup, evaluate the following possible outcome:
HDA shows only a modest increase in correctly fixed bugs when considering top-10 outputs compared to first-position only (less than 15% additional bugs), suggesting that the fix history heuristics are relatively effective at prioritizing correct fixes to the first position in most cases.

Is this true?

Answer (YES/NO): NO